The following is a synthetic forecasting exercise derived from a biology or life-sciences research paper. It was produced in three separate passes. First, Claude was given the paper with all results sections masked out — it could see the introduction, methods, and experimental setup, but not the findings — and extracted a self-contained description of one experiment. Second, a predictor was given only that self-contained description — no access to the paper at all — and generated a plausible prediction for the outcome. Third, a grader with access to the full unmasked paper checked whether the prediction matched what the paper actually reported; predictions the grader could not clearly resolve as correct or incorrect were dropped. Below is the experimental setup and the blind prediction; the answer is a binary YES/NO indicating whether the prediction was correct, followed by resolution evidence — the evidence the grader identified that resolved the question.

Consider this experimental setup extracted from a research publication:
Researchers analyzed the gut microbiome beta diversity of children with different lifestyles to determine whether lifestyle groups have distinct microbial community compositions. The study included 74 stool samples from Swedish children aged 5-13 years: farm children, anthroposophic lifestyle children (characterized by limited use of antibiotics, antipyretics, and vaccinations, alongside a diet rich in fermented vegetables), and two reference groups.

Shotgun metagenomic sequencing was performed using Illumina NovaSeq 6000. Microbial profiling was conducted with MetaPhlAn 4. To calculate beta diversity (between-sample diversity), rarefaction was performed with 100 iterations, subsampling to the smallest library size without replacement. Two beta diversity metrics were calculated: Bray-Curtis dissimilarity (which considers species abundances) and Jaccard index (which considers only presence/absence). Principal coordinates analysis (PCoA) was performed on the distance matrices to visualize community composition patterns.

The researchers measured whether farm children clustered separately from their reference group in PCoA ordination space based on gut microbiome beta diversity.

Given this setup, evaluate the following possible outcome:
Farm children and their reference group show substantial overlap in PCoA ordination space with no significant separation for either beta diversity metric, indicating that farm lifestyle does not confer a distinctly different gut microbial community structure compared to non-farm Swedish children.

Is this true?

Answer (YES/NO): YES